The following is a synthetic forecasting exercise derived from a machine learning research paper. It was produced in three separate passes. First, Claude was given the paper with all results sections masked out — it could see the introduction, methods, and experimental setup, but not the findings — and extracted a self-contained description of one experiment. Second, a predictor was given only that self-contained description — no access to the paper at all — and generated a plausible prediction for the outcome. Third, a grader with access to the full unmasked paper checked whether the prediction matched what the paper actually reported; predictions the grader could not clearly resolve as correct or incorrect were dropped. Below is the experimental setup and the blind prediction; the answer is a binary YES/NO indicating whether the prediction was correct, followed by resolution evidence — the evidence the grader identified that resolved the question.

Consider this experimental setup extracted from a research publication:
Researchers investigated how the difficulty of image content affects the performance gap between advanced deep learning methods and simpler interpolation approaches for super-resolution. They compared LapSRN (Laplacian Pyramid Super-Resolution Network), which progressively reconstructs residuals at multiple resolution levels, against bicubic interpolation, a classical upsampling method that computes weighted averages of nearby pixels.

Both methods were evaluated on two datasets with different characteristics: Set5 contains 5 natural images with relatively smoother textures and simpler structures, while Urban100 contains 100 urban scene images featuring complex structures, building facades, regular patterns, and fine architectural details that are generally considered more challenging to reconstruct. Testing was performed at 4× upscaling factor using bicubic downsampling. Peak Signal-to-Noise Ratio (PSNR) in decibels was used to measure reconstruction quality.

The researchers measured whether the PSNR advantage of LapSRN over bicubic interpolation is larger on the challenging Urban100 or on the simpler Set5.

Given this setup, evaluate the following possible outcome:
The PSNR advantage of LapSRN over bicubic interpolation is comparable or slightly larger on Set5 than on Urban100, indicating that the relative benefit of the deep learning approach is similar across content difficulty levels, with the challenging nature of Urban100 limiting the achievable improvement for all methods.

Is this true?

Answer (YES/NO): NO